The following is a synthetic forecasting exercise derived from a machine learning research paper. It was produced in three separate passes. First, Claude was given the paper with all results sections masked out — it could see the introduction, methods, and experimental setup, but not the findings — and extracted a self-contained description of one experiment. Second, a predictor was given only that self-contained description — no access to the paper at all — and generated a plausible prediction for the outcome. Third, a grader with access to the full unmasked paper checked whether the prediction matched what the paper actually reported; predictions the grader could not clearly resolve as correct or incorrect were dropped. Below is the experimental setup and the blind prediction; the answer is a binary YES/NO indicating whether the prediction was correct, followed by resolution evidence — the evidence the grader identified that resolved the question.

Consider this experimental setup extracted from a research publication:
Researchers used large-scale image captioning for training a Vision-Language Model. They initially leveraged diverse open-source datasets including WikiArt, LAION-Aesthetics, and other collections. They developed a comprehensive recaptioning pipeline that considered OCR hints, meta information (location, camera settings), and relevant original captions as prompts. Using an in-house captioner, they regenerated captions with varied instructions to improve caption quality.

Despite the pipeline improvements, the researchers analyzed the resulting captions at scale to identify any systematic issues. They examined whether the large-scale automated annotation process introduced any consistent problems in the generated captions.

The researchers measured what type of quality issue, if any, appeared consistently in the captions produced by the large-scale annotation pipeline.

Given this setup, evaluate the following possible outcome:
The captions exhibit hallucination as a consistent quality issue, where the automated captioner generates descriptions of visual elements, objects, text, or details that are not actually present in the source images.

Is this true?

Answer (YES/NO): NO